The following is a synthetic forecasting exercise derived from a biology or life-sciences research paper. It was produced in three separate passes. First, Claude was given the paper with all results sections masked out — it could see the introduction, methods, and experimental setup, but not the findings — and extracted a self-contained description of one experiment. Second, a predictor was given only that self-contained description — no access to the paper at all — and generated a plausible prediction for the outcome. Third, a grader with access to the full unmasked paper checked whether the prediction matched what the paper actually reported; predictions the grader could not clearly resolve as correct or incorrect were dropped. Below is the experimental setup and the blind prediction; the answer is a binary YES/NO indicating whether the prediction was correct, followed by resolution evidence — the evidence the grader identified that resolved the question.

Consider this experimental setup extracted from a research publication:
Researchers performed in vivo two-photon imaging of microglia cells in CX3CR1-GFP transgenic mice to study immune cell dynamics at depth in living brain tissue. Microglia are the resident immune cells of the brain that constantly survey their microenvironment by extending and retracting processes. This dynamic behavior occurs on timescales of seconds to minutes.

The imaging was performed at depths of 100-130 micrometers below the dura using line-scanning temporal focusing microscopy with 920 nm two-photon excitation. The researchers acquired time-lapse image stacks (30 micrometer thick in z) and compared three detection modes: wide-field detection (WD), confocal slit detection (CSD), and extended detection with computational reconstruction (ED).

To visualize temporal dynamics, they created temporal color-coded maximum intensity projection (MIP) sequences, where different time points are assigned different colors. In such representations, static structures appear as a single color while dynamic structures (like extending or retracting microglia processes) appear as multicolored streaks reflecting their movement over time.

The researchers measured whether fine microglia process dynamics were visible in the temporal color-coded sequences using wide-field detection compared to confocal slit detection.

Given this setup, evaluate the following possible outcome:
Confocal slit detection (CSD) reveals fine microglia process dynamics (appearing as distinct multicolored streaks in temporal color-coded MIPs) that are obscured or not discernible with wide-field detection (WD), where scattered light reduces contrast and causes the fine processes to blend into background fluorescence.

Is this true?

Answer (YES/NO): NO